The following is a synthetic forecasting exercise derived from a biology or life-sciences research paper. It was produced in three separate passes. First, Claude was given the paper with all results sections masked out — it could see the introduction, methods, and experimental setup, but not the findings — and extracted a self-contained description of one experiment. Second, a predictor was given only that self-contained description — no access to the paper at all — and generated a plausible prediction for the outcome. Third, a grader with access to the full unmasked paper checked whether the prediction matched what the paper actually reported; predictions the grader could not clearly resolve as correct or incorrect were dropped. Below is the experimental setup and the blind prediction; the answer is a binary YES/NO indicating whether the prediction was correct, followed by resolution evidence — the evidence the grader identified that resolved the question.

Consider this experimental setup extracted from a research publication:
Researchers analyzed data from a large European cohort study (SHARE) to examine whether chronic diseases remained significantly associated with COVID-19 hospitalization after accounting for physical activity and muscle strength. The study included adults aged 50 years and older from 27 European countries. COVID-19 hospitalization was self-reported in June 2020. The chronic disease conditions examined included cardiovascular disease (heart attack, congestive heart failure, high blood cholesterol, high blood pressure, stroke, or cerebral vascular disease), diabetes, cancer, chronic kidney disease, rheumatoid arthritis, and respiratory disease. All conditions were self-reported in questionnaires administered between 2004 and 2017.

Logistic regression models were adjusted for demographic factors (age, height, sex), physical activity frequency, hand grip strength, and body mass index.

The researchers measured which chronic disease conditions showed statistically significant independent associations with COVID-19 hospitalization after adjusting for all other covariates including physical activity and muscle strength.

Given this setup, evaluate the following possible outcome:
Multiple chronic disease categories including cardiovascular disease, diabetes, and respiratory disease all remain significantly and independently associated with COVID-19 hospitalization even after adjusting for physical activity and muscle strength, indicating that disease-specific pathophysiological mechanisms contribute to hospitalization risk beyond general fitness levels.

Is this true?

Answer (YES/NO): NO